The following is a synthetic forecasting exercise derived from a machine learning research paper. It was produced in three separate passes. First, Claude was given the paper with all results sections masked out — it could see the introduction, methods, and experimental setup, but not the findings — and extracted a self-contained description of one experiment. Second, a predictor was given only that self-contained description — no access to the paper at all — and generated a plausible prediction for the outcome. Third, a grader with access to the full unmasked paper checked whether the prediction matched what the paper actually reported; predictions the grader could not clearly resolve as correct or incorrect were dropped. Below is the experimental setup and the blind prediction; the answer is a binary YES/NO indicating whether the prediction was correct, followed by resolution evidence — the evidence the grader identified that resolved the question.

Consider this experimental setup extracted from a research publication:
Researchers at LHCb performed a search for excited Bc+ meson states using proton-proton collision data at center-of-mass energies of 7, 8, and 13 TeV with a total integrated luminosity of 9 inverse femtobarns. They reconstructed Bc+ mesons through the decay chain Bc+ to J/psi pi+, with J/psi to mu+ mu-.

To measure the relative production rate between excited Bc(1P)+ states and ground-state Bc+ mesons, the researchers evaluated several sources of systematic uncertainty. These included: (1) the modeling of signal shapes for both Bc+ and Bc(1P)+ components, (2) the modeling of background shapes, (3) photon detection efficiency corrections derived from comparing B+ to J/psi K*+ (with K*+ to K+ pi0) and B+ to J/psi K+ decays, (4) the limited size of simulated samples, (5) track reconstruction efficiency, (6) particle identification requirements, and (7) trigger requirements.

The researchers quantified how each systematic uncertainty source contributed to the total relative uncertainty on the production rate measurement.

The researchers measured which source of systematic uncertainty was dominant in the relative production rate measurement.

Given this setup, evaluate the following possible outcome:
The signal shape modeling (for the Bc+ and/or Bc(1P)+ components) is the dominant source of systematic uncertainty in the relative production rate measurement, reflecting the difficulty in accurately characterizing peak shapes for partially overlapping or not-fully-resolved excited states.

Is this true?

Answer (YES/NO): NO